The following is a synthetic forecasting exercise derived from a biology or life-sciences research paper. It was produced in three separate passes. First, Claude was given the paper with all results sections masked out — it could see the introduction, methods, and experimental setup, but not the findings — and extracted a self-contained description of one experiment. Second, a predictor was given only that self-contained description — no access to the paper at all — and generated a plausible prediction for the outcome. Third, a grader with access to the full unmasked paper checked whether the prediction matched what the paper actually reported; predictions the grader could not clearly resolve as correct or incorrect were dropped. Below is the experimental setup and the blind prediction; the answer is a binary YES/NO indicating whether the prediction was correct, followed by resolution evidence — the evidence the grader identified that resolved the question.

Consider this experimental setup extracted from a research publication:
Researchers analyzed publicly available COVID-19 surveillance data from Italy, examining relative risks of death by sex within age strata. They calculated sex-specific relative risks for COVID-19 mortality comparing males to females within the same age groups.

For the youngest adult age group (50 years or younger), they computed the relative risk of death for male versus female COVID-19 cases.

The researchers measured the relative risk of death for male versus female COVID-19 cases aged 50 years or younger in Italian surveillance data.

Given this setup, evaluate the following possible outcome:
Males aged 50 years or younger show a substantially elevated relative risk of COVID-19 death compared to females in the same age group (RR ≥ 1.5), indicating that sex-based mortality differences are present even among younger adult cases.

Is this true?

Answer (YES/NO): YES